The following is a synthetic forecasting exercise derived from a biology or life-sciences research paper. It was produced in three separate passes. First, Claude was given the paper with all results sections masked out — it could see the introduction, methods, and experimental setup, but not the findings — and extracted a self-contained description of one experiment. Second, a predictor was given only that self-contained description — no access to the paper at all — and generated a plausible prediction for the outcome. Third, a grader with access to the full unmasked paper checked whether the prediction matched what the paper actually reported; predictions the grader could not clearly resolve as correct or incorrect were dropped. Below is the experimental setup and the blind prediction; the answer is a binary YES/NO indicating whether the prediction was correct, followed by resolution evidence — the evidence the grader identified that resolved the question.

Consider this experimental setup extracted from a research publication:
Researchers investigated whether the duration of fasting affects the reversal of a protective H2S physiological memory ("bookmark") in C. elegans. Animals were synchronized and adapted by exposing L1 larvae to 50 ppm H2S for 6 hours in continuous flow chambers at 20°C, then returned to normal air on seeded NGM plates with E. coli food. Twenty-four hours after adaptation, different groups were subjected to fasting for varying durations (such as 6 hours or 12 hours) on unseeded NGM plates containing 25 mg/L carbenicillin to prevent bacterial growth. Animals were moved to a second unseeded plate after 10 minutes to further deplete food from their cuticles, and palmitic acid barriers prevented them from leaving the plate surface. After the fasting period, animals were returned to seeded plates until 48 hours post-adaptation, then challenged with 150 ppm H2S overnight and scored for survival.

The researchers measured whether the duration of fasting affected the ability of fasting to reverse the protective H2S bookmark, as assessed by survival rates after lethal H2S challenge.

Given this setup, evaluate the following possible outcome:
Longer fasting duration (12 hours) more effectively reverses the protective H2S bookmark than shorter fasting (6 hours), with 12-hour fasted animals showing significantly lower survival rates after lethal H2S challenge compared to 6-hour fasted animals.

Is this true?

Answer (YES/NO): YES